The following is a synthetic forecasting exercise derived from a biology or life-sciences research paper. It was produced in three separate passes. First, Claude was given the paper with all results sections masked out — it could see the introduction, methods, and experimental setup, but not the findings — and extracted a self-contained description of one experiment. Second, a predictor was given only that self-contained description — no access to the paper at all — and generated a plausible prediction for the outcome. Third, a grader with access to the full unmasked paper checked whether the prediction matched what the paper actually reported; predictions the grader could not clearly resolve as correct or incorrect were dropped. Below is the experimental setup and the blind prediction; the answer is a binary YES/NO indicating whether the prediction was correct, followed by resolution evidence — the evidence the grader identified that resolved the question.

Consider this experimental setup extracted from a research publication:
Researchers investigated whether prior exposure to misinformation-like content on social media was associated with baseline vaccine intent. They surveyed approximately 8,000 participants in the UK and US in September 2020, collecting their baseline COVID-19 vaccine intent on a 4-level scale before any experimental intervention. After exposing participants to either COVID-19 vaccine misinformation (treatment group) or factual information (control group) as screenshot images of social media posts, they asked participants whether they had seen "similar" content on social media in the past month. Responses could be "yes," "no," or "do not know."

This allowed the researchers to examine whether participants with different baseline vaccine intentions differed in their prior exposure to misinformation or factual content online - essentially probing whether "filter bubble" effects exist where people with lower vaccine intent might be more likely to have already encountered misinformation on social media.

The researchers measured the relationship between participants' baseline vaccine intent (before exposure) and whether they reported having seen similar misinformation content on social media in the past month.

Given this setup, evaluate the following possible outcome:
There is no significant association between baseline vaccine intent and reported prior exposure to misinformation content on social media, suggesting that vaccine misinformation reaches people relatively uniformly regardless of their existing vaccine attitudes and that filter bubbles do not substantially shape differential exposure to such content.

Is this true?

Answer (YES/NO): NO